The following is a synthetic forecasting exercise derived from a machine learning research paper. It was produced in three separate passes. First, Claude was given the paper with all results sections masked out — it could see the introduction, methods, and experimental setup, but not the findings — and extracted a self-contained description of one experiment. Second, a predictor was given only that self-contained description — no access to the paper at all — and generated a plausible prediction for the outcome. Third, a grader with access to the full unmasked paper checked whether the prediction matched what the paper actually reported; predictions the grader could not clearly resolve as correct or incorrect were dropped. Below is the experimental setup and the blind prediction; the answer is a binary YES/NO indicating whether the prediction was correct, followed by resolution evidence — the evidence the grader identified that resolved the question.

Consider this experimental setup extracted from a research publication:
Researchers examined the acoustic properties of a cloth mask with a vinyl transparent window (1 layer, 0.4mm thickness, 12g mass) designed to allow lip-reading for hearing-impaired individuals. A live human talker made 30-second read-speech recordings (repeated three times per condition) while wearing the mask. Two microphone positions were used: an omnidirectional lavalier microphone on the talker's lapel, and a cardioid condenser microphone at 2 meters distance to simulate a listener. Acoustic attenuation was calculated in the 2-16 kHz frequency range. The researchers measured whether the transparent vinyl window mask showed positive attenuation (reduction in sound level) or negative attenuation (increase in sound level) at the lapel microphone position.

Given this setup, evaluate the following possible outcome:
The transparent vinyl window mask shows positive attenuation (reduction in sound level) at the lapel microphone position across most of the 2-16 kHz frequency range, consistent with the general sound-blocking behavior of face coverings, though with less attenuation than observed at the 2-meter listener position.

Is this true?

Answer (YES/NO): NO